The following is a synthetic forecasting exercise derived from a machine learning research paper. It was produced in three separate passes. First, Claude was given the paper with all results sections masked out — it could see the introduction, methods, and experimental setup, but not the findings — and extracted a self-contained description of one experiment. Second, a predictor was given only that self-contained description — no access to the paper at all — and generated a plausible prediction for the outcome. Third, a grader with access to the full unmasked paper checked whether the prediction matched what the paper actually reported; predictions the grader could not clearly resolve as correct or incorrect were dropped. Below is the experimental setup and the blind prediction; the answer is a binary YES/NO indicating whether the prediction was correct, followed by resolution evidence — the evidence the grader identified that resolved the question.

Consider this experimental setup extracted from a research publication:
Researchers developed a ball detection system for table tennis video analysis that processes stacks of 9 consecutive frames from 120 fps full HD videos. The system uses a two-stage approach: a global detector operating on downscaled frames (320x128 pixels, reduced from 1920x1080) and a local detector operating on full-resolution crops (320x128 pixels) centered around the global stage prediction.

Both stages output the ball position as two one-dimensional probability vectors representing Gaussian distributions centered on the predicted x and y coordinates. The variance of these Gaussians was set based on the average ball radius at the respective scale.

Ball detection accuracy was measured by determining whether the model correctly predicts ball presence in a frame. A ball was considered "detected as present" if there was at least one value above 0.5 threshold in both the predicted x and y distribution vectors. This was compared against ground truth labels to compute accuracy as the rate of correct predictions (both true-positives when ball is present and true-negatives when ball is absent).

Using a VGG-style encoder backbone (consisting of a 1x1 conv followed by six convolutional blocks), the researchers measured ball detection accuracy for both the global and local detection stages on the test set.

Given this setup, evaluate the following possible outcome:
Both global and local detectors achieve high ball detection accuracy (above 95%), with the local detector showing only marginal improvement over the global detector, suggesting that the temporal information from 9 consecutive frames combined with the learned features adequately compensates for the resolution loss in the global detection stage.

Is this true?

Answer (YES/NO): YES